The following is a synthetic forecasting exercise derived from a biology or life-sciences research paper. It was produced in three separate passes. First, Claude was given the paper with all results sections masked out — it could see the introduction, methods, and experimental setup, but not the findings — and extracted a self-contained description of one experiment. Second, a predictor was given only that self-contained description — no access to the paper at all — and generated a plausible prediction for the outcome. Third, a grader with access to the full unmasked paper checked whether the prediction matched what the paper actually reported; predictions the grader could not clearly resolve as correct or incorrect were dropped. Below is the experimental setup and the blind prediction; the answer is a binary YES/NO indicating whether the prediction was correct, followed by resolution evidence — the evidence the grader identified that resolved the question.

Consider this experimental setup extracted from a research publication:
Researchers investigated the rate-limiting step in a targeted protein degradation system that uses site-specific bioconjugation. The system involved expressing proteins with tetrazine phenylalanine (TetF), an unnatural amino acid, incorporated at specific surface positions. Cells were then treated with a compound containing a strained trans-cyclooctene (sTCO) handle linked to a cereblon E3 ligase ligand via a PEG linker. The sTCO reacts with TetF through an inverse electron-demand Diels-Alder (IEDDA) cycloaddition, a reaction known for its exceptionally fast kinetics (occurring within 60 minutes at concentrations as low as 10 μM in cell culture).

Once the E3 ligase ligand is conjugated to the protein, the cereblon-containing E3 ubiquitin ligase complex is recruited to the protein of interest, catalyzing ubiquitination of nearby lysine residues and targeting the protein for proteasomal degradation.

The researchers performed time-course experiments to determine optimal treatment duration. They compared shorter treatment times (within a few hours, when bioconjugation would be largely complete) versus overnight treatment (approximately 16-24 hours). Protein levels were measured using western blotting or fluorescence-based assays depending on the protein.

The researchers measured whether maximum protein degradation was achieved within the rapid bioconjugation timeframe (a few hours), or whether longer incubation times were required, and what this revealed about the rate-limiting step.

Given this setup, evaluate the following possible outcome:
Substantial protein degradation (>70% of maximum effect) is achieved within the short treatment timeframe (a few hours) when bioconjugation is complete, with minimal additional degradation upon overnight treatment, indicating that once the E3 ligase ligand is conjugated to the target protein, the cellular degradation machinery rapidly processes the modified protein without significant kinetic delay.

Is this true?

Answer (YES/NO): NO